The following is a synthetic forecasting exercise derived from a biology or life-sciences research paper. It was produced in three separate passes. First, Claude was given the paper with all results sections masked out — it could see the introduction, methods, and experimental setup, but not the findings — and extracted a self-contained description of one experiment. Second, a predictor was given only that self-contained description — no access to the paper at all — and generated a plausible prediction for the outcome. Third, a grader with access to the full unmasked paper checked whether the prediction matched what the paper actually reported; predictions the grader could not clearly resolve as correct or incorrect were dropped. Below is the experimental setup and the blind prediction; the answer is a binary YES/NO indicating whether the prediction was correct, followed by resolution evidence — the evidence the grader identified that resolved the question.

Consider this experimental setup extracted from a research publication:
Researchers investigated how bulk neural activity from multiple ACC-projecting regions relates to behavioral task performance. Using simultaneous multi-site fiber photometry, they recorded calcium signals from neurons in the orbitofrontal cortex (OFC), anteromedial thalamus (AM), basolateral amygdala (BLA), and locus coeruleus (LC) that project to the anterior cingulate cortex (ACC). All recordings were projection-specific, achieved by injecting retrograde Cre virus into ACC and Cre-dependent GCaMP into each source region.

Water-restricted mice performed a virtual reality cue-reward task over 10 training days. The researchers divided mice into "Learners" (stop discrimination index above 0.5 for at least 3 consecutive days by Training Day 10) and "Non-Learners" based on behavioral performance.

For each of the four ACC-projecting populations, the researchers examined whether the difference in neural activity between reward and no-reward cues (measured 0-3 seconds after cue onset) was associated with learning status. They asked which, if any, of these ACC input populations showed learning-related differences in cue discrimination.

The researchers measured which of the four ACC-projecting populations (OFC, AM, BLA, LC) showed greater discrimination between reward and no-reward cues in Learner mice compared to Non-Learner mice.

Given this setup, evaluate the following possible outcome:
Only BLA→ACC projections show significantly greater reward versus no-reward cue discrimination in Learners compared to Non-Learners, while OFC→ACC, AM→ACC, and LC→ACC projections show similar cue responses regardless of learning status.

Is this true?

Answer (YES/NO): NO